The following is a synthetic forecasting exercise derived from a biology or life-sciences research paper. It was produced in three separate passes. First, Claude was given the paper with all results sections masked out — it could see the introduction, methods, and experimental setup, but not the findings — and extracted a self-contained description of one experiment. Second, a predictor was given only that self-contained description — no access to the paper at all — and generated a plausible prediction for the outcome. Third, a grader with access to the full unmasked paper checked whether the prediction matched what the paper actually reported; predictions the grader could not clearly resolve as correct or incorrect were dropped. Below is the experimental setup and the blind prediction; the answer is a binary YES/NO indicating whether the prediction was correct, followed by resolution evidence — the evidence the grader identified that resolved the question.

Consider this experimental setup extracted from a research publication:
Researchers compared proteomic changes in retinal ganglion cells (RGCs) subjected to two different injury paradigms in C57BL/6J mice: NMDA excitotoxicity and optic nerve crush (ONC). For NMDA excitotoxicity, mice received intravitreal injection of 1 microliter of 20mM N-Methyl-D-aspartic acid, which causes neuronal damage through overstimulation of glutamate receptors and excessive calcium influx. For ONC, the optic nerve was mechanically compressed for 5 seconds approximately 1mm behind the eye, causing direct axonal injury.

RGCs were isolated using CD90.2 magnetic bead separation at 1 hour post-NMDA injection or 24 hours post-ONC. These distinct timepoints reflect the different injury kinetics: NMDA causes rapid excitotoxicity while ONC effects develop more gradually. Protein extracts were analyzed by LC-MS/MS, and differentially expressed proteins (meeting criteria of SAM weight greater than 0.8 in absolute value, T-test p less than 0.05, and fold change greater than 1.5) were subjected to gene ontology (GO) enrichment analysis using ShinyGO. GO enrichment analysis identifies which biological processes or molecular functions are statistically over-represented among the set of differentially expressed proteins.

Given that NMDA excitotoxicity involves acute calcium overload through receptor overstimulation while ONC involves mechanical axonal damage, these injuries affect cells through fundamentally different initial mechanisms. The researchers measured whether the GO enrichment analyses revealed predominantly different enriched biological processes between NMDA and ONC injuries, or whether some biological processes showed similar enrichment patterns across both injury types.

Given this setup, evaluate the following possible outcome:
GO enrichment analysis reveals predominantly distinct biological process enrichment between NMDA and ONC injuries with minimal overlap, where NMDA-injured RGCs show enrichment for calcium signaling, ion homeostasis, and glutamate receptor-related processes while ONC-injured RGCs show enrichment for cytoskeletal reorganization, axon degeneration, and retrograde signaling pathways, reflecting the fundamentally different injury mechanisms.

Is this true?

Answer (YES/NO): NO